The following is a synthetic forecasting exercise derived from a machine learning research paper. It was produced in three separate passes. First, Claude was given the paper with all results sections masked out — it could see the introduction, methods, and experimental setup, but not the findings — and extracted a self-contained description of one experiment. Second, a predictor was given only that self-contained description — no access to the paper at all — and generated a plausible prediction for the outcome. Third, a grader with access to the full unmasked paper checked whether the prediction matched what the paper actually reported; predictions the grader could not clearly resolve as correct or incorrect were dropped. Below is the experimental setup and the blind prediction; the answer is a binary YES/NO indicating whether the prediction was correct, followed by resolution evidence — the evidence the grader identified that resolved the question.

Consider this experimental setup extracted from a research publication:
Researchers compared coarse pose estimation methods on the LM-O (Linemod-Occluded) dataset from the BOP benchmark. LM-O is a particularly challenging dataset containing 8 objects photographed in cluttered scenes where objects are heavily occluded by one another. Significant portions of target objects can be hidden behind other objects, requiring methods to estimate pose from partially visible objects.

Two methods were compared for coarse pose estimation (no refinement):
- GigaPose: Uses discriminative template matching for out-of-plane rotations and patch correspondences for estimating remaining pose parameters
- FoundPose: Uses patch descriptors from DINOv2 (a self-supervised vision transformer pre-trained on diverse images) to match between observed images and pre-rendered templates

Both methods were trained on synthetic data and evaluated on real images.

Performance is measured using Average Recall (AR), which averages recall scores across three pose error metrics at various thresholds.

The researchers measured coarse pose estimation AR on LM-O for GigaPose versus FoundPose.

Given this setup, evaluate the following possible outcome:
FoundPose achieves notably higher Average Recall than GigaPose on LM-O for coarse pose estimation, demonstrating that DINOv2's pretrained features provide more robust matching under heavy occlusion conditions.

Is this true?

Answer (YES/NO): YES